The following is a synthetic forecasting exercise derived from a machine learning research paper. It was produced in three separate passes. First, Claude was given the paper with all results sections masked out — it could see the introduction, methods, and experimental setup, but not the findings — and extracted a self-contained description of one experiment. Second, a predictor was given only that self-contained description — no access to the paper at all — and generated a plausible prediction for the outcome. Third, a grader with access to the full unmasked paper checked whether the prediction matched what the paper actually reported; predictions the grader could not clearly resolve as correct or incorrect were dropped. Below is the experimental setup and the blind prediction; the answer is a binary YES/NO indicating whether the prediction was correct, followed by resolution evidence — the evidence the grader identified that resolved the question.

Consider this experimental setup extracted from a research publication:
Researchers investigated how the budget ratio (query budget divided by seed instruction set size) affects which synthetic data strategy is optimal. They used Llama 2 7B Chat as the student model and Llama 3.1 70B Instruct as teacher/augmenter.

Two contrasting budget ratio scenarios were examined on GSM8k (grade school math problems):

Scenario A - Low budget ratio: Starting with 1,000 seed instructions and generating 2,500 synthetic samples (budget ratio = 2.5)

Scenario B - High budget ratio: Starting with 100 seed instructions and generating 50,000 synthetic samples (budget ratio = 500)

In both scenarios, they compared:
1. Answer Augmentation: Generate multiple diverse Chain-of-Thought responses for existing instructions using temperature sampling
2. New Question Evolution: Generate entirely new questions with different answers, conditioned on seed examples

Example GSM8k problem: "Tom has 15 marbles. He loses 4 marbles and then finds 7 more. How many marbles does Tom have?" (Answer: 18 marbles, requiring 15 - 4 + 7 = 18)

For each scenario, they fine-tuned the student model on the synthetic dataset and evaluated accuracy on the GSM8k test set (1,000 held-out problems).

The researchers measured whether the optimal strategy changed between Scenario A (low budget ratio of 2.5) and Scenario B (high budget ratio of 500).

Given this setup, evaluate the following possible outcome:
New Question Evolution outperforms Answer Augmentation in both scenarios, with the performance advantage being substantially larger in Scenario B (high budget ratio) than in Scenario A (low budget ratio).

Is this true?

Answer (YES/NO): NO